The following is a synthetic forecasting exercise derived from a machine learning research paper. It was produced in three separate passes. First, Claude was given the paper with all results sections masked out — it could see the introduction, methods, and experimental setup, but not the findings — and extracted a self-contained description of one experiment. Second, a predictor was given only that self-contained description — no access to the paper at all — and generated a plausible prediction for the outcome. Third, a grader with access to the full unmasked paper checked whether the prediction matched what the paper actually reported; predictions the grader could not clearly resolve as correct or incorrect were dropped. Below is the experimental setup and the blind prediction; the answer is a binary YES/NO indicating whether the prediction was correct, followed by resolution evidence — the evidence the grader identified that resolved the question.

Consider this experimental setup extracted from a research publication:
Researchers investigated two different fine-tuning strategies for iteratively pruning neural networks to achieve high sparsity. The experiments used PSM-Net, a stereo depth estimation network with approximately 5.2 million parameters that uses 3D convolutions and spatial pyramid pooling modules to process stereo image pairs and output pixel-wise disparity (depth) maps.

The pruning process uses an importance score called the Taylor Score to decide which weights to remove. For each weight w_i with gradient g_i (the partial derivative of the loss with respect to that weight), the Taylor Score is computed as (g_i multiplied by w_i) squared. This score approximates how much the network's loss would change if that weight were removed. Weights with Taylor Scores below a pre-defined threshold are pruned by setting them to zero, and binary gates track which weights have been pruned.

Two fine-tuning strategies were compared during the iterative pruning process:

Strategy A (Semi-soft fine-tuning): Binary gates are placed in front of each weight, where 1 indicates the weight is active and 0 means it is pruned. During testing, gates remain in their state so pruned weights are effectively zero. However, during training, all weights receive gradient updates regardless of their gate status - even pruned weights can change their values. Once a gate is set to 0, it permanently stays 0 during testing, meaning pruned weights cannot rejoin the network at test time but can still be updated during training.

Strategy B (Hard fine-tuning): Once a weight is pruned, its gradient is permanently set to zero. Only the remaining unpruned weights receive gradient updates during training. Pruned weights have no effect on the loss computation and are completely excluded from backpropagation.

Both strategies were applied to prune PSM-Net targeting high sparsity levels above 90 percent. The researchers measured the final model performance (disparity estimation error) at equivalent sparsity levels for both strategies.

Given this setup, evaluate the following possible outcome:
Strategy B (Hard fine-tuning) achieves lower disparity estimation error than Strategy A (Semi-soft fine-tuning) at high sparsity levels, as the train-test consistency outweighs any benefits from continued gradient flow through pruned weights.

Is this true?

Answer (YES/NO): YES